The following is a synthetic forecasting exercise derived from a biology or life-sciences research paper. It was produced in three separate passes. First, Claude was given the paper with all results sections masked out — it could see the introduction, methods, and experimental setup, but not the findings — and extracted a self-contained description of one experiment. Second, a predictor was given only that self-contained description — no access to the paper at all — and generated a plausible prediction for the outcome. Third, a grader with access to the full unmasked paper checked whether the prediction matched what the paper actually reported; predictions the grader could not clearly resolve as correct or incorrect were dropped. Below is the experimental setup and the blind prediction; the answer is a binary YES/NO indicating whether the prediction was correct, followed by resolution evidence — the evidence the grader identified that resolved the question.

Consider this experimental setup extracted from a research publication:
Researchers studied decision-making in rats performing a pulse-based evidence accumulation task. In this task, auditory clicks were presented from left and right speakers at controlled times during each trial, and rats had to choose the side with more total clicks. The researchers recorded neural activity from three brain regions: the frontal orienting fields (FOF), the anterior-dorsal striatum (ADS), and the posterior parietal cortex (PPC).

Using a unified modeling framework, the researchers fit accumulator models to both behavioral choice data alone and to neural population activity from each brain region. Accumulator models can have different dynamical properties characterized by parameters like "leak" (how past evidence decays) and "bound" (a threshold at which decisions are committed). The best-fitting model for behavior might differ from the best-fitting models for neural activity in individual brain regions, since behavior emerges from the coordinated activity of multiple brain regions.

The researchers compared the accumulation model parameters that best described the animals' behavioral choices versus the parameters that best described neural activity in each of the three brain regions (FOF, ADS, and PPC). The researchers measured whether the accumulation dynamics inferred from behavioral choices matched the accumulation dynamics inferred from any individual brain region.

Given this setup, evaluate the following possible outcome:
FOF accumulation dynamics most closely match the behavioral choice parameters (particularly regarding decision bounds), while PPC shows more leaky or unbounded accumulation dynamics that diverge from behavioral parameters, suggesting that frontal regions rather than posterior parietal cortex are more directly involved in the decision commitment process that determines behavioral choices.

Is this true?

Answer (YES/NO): NO